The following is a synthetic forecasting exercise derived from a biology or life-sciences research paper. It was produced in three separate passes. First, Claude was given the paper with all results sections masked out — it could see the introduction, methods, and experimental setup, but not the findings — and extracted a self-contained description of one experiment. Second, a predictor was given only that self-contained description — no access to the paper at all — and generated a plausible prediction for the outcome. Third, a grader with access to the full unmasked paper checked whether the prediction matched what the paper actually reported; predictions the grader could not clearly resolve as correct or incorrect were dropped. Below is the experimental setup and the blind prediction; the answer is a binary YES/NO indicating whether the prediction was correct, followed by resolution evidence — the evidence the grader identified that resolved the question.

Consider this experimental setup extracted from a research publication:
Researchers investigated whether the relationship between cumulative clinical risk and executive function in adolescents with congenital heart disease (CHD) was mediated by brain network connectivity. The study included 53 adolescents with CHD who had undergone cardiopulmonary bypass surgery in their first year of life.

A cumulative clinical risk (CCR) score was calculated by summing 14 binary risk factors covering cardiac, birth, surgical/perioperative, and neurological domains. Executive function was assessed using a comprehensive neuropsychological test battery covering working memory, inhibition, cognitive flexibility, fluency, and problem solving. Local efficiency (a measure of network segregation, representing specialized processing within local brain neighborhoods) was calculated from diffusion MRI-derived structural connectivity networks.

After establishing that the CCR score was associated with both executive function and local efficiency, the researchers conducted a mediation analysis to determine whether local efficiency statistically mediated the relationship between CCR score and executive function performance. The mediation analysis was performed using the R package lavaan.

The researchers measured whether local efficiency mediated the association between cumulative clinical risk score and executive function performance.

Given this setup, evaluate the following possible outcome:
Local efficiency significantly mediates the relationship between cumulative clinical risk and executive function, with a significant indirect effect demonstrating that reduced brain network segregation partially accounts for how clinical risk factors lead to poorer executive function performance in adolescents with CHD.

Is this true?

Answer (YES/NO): NO